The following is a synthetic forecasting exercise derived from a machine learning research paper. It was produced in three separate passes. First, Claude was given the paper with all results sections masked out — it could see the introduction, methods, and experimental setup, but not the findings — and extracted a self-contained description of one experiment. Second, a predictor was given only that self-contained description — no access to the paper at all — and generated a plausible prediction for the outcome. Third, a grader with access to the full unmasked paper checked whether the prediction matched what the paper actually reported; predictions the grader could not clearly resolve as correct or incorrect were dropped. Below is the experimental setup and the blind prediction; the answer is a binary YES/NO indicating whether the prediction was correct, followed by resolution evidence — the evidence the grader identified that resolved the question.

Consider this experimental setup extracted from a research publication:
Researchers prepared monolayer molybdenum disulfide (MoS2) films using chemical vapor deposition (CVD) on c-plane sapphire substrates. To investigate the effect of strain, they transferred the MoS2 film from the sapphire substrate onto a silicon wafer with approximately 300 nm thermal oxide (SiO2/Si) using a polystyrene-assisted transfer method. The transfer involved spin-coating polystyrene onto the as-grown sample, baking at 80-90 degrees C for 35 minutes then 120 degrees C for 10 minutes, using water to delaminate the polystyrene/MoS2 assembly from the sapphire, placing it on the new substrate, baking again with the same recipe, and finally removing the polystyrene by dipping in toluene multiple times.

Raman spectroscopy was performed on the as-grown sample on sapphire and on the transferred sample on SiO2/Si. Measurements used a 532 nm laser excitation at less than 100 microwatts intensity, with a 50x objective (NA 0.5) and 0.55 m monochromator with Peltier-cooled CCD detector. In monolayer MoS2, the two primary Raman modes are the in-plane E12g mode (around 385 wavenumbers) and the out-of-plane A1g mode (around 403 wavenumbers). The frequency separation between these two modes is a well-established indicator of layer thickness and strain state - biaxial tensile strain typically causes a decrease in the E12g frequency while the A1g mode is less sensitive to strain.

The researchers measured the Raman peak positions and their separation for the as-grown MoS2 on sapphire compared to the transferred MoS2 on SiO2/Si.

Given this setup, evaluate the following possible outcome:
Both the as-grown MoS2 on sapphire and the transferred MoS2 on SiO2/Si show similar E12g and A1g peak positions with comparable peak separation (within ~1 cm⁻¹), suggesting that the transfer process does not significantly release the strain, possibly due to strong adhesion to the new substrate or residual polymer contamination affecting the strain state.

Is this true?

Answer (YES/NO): NO